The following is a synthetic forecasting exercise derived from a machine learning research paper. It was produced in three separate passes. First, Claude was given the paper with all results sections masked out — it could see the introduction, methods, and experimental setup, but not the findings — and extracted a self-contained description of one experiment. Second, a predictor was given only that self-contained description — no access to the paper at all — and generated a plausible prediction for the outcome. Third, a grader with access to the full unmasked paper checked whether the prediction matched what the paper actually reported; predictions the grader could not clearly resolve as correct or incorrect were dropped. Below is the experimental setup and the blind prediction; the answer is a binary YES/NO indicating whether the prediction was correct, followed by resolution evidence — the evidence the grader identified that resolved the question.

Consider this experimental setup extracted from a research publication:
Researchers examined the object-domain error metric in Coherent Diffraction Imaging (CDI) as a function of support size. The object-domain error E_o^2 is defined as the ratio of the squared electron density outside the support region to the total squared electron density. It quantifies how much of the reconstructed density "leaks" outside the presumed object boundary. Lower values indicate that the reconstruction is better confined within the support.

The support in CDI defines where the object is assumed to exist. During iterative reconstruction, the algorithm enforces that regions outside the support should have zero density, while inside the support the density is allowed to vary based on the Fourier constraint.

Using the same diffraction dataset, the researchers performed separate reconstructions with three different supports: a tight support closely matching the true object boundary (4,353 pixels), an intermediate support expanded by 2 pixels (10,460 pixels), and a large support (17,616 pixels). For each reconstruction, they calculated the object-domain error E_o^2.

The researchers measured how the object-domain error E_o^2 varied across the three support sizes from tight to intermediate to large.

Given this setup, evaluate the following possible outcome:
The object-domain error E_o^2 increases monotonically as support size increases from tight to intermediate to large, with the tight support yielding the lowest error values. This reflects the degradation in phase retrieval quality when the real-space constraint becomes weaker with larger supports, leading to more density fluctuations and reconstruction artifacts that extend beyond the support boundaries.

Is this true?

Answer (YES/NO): NO